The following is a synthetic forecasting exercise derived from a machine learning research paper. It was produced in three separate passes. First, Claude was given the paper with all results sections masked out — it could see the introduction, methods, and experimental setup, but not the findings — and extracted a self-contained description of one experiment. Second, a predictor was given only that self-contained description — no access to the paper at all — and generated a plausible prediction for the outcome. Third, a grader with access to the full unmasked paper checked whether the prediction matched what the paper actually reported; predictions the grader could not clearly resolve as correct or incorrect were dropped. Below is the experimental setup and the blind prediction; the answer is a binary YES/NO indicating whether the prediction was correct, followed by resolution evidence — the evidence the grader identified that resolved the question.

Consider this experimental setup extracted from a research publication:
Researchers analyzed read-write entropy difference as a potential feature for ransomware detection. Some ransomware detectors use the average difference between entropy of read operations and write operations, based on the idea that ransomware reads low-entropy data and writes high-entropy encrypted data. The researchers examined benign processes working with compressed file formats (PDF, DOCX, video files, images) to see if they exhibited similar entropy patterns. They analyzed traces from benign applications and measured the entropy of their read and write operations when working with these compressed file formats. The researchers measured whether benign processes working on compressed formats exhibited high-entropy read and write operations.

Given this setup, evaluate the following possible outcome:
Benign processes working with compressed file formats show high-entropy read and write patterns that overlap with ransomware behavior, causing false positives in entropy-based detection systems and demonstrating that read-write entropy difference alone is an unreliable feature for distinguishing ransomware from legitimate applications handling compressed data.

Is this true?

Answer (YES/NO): NO